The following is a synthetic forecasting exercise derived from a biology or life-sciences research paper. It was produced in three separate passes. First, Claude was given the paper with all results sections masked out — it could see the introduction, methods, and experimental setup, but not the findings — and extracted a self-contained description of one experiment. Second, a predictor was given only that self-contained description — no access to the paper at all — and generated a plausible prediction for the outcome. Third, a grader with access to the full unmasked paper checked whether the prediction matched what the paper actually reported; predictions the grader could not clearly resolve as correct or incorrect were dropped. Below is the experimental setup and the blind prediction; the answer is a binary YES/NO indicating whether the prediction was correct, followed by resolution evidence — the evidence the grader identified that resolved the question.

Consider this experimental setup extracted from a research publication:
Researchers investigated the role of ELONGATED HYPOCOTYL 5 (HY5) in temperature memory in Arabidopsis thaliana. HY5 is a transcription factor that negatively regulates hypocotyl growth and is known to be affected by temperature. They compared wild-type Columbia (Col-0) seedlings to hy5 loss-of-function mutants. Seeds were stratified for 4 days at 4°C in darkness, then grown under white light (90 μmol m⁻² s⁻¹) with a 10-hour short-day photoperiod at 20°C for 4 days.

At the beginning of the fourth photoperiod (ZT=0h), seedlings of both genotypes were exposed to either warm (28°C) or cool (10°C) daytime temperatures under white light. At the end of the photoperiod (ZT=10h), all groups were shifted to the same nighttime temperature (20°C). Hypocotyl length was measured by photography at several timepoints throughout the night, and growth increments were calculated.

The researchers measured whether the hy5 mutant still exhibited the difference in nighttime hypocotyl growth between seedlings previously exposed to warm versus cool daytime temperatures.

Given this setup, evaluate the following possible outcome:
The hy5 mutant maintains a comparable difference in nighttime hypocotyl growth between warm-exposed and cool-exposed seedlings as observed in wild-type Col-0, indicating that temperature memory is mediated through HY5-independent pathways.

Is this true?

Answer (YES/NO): NO